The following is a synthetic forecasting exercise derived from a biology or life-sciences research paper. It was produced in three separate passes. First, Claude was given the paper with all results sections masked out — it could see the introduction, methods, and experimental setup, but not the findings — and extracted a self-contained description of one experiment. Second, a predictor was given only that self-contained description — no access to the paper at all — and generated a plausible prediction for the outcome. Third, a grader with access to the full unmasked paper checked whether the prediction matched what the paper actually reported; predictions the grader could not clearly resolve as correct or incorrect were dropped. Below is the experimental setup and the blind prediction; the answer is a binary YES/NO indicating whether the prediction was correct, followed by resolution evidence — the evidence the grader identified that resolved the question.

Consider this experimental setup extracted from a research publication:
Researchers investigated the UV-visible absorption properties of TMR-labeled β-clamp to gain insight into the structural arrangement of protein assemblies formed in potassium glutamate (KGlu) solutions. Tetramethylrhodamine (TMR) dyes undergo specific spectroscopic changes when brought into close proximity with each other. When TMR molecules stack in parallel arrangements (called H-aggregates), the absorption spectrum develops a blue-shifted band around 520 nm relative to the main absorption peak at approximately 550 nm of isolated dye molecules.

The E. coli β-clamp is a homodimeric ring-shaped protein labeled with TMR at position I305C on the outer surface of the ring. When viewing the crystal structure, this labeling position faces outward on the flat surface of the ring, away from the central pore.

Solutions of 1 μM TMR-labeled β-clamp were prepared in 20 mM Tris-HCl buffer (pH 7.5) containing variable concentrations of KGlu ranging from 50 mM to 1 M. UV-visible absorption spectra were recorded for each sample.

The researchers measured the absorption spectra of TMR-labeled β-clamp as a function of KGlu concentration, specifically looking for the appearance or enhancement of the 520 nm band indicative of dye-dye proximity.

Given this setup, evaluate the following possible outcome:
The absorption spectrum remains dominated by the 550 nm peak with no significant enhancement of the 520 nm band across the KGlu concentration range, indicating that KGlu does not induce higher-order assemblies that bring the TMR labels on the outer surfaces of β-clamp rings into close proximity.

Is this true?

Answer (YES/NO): NO